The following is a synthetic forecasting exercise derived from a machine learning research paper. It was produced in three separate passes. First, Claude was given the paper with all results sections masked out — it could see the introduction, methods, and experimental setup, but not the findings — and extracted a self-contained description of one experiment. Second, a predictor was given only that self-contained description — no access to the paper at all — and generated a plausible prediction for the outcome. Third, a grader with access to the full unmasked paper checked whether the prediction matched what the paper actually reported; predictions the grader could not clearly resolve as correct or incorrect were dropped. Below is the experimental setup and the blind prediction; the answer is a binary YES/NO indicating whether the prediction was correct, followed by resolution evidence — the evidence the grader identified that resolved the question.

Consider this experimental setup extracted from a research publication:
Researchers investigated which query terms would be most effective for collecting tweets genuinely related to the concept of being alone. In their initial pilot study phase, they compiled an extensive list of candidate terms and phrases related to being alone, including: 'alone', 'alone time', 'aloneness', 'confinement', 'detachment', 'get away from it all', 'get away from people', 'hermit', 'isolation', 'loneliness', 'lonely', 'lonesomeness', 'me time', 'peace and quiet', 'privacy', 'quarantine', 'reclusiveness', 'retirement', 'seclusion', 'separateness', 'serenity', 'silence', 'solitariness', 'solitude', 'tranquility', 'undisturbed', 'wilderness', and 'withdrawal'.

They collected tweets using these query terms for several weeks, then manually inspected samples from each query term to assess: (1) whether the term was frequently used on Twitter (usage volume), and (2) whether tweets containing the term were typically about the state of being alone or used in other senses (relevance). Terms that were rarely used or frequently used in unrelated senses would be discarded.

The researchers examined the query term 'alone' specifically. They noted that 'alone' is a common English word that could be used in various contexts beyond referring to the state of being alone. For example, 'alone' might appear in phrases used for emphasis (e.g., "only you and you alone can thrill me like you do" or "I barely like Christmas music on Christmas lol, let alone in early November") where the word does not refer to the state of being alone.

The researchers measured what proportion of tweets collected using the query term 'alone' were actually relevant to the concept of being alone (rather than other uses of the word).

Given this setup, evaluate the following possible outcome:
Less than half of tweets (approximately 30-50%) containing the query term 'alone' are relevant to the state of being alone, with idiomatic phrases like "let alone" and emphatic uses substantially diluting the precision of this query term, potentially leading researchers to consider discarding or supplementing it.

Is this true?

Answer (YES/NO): NO